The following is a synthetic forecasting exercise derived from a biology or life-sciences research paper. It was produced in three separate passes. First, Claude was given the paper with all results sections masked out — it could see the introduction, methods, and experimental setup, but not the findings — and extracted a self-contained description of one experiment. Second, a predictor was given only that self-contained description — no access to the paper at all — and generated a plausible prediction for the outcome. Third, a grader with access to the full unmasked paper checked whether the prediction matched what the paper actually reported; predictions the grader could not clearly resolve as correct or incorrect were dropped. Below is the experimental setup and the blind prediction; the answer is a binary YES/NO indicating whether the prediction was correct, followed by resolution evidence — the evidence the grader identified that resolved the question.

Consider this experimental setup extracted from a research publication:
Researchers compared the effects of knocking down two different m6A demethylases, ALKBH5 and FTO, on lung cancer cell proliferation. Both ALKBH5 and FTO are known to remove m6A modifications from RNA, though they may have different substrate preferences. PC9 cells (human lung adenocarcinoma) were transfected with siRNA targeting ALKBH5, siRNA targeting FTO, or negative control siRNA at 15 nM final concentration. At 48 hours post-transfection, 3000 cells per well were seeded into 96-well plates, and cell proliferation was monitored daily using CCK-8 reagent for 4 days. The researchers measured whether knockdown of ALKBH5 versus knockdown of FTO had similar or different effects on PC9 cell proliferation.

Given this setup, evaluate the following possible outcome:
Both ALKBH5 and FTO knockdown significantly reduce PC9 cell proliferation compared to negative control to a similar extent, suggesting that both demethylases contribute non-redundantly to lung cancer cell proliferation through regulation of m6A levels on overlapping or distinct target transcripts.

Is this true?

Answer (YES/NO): NO